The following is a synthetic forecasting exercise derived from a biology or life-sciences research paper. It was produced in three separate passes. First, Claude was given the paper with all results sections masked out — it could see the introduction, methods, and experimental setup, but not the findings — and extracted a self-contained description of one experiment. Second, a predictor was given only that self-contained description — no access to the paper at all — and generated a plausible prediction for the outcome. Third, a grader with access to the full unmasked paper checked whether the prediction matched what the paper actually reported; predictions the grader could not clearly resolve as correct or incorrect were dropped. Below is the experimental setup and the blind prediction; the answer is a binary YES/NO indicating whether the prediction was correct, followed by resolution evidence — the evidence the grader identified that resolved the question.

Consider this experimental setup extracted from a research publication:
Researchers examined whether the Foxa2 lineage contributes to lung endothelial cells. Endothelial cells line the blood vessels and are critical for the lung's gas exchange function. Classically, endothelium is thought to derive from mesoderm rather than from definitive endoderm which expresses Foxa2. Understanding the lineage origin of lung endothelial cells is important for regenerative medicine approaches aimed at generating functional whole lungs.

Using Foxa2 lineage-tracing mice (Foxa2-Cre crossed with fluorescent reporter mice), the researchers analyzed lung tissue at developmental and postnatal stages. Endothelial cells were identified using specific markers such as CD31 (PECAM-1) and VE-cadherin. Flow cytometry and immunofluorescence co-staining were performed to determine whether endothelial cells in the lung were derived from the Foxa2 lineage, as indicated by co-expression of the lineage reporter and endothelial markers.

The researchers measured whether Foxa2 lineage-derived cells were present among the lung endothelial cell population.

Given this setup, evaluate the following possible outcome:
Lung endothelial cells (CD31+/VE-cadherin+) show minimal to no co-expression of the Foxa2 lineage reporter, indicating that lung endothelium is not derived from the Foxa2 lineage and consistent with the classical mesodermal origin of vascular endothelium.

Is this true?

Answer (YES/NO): NO